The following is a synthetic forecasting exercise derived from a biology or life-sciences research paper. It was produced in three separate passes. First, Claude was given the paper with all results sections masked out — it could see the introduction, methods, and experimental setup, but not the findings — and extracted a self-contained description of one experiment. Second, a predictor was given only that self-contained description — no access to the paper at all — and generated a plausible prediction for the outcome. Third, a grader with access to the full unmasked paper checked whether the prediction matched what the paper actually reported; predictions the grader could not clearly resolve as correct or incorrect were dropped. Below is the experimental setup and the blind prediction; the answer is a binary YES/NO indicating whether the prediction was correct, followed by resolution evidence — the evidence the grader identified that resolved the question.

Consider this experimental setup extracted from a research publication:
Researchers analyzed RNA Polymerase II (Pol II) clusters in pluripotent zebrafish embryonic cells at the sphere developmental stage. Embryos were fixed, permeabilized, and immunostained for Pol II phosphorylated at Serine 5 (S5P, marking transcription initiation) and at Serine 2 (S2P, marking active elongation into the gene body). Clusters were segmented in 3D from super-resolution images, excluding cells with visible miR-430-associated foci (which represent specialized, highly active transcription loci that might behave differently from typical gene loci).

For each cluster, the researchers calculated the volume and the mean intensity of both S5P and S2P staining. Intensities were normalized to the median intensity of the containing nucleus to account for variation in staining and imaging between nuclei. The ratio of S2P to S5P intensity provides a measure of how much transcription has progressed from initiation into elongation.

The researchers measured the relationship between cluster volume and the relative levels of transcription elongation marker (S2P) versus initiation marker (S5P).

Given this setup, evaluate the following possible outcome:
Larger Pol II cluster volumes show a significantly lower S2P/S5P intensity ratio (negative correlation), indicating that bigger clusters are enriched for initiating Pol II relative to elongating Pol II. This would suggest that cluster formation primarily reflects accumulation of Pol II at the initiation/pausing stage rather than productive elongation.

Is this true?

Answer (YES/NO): NO